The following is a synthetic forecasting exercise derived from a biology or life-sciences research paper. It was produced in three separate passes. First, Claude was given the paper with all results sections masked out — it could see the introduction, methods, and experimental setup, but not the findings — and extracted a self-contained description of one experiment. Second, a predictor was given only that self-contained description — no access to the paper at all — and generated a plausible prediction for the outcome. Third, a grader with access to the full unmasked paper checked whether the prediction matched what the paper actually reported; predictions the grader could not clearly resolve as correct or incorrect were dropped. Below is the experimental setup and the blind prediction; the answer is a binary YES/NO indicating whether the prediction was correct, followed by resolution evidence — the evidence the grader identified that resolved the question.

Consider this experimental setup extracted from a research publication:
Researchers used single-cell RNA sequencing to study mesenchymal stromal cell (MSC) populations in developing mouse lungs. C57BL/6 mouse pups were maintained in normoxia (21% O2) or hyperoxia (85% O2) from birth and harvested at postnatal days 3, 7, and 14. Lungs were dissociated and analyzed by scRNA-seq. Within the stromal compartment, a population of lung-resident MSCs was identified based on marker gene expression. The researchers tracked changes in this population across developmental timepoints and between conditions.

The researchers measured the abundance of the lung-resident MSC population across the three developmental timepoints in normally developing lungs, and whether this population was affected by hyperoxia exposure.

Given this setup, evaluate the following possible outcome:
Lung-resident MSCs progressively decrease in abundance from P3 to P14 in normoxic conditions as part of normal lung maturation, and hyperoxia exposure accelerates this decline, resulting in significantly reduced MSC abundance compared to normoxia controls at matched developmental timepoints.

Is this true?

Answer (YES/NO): NO